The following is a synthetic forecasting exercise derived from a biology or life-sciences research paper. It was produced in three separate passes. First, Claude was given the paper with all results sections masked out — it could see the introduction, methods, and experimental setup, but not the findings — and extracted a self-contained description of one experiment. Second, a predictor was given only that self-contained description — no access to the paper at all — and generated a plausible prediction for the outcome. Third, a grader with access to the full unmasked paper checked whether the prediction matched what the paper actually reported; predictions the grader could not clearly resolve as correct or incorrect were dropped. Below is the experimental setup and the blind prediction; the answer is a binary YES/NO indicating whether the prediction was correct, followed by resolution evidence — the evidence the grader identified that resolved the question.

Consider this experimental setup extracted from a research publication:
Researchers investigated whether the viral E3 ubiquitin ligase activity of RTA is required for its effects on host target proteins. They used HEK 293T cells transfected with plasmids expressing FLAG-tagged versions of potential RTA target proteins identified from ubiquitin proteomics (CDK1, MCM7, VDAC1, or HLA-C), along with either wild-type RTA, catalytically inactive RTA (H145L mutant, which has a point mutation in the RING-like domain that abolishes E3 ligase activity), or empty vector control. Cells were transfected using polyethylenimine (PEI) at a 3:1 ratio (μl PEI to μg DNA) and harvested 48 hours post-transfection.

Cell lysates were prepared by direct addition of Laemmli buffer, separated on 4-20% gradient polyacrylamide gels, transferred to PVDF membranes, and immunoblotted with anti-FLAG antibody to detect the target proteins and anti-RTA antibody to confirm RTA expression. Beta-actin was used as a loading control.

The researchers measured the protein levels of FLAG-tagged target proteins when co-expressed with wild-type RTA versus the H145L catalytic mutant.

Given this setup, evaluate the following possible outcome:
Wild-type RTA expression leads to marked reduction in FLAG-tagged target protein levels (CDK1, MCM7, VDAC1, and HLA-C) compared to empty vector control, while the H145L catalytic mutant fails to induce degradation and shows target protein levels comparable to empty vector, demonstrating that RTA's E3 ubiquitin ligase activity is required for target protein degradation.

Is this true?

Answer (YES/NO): NO